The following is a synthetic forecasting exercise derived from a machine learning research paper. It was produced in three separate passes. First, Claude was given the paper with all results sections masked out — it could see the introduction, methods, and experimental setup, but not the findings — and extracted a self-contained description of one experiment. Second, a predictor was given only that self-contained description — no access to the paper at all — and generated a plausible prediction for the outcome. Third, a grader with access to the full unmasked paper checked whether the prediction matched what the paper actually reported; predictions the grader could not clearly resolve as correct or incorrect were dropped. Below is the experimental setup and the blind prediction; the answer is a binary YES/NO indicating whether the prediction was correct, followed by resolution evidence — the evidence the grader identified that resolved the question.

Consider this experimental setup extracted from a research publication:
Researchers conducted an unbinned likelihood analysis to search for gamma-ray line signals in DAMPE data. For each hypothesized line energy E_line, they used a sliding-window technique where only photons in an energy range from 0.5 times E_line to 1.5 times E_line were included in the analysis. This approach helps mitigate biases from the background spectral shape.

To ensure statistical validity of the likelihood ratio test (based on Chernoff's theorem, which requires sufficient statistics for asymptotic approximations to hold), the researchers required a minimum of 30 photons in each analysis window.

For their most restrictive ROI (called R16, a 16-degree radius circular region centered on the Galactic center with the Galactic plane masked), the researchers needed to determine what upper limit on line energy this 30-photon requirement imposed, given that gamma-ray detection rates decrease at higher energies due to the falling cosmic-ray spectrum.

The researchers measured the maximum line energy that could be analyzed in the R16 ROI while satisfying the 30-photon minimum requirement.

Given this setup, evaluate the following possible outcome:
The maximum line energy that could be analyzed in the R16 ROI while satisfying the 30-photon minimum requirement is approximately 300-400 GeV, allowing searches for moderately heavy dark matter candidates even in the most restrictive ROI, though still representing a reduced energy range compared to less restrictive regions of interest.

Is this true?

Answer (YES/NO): NO